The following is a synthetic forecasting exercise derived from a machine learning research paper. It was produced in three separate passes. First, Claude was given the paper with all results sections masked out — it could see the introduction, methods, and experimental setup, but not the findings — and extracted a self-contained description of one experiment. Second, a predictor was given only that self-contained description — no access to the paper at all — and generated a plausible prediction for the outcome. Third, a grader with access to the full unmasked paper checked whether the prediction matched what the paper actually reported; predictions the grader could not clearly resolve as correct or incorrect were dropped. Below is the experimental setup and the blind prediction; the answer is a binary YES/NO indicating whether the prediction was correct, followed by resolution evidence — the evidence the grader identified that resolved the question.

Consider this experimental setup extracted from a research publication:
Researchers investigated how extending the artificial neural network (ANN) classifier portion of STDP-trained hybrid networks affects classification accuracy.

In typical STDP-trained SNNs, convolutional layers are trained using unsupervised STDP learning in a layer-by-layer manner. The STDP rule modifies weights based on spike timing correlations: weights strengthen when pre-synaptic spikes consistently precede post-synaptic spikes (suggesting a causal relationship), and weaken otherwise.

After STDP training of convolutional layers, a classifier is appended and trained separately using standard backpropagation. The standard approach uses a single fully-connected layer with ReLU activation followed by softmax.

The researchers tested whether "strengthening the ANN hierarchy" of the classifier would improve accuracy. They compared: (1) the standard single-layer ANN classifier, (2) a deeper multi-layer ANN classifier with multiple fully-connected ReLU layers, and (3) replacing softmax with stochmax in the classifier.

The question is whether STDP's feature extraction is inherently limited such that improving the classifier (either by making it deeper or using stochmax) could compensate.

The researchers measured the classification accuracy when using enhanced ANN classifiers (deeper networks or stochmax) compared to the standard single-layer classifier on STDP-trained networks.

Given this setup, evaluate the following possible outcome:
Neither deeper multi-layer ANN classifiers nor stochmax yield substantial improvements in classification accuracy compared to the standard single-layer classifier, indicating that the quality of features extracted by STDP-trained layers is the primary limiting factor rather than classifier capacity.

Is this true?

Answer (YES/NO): NO